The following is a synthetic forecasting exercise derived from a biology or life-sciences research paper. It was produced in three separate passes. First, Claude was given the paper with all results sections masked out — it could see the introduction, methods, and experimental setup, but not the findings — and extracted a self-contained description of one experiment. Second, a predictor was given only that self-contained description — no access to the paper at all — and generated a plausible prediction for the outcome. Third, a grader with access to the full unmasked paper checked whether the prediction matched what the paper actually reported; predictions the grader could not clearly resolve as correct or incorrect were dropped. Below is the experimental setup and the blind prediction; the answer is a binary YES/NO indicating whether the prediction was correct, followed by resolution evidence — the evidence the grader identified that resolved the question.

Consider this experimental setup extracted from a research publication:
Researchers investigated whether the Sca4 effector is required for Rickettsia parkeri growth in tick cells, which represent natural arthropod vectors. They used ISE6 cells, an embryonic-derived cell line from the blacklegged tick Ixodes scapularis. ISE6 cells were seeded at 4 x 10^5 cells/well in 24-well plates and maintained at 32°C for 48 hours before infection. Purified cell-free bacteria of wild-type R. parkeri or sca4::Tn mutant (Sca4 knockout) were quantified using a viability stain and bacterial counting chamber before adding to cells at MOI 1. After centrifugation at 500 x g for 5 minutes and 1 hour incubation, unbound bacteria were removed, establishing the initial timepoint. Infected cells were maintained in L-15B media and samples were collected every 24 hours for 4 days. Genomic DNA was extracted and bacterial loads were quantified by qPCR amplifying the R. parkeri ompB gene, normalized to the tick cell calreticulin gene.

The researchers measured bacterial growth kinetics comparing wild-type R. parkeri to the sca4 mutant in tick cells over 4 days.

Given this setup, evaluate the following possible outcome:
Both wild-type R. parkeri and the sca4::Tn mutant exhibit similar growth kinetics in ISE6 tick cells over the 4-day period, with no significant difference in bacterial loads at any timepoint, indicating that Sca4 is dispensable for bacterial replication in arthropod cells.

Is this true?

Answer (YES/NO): NO